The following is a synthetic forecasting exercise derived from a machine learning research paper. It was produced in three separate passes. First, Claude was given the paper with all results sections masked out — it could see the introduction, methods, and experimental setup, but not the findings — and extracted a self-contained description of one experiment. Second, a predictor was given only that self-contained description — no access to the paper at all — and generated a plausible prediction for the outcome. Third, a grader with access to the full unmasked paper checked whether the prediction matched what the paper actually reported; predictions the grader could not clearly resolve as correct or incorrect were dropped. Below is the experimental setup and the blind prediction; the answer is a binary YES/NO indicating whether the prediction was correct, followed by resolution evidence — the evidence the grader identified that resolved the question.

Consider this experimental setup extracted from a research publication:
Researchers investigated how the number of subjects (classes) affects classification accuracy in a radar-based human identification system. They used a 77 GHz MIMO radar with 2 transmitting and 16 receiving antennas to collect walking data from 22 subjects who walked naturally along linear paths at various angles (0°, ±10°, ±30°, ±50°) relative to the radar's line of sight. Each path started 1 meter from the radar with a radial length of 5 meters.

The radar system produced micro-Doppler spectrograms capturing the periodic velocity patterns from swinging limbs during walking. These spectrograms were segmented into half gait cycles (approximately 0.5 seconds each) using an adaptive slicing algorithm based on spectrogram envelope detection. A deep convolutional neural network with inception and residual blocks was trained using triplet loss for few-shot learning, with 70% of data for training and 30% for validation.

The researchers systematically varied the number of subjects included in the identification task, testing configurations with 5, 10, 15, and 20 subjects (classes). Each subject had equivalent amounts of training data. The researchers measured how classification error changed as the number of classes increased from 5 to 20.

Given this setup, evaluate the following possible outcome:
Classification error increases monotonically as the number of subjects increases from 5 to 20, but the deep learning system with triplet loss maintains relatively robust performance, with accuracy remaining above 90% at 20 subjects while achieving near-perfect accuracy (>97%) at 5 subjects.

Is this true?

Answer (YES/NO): NO